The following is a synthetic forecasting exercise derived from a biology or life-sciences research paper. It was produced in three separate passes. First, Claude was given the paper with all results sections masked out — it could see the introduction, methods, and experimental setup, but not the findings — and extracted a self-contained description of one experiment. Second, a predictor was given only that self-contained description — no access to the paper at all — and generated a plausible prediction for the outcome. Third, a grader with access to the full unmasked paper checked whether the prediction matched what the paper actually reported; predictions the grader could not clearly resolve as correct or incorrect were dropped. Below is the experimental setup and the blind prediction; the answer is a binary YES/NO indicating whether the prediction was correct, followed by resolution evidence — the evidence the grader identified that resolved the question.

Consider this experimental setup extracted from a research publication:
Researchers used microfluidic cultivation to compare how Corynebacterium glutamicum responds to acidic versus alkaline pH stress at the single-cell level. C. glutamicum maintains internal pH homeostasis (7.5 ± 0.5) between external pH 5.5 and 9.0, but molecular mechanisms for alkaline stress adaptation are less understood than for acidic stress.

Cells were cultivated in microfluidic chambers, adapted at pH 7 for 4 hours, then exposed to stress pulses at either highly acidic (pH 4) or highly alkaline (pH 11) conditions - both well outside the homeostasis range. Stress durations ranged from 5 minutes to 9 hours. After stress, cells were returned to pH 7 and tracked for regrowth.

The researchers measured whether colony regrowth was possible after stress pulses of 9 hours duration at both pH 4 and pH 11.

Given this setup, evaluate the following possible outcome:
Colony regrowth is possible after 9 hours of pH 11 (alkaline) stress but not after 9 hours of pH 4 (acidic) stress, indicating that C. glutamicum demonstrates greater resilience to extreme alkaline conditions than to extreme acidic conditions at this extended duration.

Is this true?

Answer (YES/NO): NO